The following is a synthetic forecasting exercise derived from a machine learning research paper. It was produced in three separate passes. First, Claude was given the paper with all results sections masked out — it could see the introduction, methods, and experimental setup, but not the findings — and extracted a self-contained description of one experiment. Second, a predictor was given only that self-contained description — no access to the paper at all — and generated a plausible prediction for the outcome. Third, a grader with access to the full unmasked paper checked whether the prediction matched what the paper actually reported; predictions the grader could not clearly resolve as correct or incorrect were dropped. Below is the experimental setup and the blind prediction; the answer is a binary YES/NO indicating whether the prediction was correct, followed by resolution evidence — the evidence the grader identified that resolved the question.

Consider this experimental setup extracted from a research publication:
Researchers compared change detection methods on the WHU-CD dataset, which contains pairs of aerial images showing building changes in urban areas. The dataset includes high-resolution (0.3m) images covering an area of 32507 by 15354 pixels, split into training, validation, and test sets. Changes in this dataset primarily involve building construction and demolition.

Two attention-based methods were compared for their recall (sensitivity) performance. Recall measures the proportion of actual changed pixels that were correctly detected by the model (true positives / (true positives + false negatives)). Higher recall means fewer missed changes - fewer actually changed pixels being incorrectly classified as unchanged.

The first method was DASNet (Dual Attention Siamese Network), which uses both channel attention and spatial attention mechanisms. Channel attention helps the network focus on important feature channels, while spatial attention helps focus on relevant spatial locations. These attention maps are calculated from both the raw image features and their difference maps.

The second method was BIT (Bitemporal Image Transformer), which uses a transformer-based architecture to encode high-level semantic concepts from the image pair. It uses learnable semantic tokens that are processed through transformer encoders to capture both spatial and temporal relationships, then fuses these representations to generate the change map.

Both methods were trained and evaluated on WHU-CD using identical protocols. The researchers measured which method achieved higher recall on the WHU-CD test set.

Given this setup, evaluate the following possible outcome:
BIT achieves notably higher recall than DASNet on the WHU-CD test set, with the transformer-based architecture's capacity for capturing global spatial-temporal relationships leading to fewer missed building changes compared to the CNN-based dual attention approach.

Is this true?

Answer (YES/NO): YES